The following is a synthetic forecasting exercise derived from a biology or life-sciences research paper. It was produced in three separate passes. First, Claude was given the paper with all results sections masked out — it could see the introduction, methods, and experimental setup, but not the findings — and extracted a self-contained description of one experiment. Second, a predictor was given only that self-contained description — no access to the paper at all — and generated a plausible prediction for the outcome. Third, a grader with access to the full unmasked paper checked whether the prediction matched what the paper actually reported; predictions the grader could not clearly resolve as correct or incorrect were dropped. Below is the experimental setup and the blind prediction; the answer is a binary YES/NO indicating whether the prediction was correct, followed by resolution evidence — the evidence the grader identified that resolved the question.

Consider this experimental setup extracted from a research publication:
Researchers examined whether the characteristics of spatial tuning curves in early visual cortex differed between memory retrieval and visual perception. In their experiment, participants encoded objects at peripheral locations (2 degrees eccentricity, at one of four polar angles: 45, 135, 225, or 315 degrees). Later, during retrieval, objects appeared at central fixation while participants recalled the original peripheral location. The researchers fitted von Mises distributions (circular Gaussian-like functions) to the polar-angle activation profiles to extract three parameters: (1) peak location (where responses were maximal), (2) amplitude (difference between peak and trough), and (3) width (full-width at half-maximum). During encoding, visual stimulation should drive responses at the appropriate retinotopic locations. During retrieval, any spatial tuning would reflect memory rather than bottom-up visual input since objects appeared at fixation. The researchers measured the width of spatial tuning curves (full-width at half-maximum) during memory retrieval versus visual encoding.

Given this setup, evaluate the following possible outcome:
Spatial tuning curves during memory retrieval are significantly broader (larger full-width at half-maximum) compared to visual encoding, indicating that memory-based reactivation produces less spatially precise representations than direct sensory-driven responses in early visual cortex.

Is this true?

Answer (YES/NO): YES